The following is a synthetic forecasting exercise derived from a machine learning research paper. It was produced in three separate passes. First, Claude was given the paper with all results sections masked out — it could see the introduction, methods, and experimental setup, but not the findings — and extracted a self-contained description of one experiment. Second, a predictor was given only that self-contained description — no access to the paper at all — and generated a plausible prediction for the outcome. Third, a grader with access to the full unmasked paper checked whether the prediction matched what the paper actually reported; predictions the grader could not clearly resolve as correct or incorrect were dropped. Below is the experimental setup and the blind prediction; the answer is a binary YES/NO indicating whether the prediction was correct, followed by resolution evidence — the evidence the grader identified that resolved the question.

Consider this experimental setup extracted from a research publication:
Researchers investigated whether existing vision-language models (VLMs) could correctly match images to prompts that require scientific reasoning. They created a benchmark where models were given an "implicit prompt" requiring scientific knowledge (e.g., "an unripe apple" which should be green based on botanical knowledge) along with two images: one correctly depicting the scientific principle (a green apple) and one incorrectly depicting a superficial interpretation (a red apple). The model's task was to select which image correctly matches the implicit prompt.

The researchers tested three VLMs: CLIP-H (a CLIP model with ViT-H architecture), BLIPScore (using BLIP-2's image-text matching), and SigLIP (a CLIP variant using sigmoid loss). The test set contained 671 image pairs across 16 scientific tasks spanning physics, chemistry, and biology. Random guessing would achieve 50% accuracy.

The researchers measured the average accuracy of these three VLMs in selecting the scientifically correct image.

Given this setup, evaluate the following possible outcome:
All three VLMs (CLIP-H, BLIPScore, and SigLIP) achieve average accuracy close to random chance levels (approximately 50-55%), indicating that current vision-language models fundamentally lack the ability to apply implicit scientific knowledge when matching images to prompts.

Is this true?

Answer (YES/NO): NO